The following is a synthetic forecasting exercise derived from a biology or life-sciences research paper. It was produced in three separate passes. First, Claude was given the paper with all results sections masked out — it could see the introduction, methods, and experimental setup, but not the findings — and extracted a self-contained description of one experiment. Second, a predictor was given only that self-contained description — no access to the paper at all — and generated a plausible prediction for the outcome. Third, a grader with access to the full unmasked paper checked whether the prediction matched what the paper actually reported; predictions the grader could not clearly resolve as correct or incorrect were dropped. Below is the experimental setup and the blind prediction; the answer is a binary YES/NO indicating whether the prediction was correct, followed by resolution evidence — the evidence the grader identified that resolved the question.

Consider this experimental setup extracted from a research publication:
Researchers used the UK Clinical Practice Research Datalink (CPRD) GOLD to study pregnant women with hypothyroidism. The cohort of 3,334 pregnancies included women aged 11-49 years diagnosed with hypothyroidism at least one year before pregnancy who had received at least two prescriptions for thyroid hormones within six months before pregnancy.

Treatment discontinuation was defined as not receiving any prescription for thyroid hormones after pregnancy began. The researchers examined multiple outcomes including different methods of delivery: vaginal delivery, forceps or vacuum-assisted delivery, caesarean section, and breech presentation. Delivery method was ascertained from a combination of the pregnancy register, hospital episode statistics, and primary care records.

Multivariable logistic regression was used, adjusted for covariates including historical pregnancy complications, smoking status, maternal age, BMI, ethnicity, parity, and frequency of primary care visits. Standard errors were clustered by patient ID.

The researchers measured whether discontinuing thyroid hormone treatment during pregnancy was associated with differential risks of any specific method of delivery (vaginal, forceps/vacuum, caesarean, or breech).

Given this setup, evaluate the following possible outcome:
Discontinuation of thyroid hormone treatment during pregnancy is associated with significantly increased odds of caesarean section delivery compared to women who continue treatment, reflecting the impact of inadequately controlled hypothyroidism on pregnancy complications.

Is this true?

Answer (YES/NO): NO